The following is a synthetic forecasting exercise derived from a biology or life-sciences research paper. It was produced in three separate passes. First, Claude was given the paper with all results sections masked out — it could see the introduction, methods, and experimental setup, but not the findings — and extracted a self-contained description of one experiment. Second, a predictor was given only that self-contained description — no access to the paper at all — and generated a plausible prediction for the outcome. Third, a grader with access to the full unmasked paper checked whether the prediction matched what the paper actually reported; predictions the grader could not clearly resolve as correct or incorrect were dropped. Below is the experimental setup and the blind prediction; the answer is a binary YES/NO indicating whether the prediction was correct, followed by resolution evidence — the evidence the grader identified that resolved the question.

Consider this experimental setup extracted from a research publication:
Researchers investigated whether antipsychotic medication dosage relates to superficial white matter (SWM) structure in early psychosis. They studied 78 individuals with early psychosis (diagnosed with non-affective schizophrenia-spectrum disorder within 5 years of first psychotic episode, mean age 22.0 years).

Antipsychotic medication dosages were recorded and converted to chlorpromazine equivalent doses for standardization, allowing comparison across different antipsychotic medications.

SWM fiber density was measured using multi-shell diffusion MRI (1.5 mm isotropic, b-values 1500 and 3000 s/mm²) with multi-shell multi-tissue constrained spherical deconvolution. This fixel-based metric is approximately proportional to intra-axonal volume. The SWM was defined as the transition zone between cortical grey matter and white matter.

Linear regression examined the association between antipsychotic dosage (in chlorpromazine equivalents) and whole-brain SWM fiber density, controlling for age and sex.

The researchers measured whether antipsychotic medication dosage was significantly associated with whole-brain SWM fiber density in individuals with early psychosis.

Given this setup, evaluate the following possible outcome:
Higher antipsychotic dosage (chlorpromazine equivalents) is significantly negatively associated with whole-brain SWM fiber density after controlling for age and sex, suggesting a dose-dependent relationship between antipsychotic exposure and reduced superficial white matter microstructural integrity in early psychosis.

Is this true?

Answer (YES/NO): NO